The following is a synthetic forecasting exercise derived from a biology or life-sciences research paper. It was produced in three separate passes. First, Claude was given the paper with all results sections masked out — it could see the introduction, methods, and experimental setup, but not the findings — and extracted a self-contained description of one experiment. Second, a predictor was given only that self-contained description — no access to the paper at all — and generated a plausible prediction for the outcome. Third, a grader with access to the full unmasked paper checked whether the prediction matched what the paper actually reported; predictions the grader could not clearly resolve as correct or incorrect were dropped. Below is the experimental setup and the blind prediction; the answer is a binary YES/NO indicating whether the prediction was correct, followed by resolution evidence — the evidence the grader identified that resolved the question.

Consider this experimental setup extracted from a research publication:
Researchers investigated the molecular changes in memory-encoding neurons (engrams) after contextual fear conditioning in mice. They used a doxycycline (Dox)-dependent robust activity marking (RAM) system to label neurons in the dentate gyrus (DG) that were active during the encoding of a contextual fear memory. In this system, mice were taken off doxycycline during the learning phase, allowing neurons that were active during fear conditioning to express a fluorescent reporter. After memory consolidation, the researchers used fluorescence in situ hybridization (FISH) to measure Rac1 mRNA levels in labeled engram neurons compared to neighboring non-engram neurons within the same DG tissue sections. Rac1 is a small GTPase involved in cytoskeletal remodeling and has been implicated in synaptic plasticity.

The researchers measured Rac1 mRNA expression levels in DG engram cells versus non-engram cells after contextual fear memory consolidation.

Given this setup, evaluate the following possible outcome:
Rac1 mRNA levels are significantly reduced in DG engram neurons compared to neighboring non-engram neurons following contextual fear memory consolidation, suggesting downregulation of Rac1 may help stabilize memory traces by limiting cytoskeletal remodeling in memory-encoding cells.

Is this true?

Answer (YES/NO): NO